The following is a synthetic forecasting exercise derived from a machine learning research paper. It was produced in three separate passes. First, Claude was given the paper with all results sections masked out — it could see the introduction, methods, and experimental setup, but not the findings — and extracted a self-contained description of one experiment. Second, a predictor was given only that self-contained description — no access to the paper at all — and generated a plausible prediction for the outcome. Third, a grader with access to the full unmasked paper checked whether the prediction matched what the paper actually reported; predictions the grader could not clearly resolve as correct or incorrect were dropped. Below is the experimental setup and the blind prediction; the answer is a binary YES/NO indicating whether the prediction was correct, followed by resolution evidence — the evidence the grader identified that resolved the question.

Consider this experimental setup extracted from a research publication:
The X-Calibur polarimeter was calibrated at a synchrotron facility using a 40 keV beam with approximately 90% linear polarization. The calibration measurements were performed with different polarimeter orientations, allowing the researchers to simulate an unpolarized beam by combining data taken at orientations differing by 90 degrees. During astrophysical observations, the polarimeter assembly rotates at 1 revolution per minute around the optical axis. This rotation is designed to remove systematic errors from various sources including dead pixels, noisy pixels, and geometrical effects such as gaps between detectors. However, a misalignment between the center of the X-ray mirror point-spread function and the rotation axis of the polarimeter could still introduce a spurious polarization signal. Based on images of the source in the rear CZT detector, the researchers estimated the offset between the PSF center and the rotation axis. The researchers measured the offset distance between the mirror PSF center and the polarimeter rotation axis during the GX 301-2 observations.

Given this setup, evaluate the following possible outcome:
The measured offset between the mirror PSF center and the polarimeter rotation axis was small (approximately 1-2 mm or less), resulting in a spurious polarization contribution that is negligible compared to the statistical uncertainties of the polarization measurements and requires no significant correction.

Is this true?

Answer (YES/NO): NO